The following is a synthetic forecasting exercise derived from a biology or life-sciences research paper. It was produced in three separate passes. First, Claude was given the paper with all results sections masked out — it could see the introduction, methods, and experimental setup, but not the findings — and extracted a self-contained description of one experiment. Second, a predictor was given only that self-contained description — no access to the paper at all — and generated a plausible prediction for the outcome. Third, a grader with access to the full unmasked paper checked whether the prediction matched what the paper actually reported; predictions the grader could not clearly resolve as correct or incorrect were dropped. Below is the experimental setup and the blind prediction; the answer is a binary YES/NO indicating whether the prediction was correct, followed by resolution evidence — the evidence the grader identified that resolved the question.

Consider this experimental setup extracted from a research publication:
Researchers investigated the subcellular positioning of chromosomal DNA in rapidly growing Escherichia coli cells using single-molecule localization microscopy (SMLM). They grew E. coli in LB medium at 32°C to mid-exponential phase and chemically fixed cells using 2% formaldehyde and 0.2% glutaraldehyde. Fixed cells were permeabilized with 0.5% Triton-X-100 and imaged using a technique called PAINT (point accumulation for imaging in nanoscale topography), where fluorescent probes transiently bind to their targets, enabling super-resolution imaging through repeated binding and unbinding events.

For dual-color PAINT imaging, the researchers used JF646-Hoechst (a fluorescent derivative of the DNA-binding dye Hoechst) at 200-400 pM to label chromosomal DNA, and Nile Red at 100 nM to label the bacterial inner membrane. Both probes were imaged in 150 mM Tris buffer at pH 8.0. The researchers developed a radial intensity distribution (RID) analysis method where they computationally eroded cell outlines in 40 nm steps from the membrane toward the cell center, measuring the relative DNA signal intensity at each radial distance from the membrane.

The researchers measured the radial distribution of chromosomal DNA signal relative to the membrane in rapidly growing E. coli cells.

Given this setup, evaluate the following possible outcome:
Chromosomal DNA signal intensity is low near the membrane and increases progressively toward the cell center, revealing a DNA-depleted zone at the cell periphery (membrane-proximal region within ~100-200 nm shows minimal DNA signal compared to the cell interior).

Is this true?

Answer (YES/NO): NO